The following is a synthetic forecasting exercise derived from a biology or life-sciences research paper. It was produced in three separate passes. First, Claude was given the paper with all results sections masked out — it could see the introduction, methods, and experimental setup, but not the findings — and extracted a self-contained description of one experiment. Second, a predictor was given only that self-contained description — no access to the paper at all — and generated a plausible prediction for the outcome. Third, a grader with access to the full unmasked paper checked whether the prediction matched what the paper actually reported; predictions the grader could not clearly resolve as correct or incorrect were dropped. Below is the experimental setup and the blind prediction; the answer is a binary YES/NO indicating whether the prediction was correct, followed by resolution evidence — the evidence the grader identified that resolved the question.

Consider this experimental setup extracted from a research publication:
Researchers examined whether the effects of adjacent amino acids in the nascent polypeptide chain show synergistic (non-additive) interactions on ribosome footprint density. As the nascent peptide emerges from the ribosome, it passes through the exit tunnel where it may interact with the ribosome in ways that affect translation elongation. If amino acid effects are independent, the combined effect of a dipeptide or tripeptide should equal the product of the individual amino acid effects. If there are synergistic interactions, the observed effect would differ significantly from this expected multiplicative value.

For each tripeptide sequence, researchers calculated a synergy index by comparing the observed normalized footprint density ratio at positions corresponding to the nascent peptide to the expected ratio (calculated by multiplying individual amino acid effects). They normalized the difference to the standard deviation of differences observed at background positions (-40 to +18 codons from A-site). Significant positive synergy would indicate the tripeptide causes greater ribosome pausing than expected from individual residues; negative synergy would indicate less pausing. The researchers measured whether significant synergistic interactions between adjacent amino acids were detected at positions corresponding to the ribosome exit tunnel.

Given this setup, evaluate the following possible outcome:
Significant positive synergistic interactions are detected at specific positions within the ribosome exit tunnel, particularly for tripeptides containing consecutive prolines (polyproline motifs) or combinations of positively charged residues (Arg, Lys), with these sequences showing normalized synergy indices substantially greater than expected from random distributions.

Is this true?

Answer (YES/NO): NO